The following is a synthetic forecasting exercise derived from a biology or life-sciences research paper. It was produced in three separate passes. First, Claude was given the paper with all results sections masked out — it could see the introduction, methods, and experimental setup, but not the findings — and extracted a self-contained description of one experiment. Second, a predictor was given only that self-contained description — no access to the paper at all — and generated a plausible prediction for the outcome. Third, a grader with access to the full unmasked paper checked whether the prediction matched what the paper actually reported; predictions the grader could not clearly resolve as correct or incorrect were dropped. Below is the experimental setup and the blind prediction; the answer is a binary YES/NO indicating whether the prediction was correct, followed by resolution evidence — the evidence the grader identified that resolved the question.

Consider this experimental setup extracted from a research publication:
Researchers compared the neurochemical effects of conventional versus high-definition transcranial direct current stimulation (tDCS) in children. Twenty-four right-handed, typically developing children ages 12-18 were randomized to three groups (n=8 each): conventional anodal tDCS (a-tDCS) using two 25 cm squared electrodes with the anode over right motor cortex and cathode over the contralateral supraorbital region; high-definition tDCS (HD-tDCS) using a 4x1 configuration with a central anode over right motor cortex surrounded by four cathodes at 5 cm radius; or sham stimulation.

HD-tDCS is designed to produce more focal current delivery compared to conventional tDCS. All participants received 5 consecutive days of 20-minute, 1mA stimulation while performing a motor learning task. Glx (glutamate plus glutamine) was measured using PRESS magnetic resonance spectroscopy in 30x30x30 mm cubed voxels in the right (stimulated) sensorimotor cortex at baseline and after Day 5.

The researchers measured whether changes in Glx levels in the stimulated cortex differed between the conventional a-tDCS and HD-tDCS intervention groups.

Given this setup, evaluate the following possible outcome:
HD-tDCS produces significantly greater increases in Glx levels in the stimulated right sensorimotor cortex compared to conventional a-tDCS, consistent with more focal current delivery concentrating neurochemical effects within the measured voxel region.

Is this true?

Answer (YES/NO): NO